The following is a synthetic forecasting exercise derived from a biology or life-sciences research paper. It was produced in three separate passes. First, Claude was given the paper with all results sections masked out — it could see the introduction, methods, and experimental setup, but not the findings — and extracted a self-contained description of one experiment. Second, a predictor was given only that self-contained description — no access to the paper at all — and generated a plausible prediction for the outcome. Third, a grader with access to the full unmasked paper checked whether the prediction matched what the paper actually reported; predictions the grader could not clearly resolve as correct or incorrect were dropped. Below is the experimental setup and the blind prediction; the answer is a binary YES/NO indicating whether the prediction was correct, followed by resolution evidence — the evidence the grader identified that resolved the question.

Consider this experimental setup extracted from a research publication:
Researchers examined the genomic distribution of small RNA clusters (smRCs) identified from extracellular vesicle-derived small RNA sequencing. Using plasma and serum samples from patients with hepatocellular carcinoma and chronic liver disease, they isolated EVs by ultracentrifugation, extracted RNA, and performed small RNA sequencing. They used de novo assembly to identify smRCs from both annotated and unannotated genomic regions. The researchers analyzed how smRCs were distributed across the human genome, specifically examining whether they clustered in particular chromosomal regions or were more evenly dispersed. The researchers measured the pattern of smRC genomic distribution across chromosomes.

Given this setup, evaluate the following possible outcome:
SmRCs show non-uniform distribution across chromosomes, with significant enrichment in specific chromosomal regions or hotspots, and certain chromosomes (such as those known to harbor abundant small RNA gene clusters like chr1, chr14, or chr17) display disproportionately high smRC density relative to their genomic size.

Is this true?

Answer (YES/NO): NO